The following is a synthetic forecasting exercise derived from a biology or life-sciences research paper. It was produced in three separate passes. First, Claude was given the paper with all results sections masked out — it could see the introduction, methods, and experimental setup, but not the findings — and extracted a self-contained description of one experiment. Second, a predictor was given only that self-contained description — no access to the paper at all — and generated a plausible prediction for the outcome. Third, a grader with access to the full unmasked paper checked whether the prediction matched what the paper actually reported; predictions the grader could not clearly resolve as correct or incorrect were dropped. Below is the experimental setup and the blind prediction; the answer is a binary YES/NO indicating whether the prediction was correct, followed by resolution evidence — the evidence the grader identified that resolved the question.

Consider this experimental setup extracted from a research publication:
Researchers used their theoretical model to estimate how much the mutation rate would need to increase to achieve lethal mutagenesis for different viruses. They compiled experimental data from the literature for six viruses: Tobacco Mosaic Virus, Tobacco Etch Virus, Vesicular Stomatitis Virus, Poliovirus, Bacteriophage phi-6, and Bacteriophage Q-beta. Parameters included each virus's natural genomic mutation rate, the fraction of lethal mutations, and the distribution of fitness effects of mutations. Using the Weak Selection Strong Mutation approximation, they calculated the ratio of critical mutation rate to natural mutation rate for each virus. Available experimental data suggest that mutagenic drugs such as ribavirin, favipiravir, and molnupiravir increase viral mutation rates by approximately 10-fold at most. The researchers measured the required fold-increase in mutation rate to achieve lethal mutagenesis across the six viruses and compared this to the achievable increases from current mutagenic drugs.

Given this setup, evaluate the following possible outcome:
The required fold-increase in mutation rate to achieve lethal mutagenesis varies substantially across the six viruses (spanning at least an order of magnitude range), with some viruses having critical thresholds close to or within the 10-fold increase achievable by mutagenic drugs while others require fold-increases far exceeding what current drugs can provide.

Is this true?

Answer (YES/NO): NO